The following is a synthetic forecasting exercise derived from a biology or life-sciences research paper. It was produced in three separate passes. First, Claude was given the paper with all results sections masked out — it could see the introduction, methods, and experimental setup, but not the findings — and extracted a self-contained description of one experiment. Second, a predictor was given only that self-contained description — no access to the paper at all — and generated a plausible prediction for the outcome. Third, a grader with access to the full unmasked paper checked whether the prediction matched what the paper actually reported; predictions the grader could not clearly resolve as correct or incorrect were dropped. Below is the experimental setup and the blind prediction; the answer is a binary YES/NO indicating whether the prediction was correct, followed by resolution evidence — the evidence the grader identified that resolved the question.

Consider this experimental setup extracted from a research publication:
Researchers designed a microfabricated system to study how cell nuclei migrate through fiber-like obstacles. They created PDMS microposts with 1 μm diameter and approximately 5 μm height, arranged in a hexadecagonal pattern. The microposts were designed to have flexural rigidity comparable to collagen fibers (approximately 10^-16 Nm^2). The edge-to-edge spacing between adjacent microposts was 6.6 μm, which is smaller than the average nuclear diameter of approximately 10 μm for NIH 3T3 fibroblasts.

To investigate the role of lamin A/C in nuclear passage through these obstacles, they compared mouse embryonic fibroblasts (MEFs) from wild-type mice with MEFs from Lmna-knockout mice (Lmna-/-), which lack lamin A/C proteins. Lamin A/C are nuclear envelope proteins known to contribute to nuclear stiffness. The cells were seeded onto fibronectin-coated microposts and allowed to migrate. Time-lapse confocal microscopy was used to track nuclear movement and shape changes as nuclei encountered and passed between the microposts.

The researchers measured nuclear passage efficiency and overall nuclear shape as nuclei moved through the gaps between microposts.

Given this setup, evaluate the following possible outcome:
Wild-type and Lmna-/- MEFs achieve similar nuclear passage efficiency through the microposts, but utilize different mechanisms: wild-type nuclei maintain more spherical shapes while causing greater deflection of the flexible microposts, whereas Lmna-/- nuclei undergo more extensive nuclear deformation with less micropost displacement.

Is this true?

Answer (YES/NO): NO